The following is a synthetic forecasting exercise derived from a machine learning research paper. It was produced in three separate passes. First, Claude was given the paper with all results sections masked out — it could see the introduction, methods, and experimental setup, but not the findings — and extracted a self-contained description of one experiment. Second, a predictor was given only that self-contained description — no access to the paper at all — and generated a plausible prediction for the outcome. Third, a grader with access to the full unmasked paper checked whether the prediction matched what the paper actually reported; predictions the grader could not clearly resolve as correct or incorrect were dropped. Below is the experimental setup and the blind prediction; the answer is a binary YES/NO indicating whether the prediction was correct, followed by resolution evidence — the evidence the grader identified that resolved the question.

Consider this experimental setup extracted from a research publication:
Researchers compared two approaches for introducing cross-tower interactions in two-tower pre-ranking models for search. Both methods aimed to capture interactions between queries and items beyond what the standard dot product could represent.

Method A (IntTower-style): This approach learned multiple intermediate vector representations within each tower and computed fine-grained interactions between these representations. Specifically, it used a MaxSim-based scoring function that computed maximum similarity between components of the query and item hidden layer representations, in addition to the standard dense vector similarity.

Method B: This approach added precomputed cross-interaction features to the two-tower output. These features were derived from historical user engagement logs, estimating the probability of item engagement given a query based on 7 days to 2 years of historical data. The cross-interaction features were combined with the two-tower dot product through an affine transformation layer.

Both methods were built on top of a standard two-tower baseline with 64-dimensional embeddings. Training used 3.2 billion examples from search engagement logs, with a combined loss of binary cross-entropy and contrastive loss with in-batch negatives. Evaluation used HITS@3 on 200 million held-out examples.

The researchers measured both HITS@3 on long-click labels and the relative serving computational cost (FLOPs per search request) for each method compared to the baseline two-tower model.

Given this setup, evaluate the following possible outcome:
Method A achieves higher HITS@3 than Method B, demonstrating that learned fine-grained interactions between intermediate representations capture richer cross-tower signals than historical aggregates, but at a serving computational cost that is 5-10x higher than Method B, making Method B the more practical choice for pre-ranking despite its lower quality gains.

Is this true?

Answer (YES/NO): NO